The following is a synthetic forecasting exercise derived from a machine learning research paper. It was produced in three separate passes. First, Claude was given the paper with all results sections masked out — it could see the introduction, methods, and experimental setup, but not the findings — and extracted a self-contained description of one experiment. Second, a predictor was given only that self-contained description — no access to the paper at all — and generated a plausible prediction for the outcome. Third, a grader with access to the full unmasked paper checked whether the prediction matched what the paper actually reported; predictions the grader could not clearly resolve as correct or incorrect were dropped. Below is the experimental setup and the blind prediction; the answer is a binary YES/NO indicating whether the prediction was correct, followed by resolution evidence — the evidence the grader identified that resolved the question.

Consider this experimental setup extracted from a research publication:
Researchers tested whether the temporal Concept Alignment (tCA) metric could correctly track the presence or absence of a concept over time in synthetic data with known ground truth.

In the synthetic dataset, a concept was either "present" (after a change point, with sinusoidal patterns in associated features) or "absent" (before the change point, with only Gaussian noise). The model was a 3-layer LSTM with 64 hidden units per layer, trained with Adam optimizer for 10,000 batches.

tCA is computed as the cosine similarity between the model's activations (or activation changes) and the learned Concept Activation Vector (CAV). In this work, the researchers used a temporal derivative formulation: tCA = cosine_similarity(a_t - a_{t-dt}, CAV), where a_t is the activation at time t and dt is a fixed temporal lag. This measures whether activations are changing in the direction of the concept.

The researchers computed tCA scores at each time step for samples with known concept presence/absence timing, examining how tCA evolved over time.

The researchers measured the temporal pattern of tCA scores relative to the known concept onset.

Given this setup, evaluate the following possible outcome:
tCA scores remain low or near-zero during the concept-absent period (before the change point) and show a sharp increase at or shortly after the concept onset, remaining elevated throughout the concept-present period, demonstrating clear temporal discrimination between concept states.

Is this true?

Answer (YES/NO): YES